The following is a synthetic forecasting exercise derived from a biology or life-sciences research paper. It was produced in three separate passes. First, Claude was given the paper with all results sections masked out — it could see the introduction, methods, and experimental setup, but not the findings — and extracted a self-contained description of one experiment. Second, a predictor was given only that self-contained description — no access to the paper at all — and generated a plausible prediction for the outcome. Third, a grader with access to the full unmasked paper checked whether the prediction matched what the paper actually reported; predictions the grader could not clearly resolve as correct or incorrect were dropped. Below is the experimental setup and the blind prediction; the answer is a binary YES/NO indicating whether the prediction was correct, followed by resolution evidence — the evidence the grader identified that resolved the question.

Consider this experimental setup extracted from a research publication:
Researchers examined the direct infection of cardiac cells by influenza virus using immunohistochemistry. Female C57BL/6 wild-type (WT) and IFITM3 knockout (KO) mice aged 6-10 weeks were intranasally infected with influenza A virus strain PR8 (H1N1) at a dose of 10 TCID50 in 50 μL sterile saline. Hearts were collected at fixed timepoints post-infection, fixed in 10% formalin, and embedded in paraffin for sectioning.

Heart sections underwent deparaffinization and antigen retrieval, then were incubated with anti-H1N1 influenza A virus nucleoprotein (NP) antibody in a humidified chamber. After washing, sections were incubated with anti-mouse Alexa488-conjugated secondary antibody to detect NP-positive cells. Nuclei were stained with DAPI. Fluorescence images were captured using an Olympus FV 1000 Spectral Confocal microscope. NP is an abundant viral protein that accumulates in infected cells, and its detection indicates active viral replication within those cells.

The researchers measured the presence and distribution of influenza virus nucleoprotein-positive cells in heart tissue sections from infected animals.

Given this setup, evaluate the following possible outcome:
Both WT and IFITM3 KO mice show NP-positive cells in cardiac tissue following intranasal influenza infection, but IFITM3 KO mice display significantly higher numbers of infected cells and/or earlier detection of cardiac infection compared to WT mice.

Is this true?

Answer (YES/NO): NO